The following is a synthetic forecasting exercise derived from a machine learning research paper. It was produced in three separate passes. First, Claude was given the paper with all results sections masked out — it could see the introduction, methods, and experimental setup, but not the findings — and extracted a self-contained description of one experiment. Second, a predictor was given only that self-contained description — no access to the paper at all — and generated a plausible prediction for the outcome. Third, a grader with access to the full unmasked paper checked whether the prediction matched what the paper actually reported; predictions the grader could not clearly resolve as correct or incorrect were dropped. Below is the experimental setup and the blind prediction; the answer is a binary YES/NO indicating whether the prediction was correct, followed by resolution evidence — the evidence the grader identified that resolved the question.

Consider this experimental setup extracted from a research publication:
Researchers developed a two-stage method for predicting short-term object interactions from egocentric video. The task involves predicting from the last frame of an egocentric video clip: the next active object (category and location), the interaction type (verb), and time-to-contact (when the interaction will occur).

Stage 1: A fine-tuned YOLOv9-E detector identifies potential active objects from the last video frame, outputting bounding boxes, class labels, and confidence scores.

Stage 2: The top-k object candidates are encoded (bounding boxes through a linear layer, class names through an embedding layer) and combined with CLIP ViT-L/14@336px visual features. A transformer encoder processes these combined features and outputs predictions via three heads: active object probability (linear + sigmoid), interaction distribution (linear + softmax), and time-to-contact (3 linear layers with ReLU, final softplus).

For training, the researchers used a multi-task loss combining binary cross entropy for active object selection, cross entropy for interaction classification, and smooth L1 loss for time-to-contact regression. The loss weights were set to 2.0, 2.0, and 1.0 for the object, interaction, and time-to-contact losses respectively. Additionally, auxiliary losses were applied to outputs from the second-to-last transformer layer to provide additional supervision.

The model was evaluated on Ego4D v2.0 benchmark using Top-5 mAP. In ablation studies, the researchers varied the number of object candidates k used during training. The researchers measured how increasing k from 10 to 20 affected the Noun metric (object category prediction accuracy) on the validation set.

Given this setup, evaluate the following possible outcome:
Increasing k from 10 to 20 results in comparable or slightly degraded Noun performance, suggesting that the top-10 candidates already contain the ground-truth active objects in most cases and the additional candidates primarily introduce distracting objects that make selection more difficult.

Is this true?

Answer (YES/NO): NO